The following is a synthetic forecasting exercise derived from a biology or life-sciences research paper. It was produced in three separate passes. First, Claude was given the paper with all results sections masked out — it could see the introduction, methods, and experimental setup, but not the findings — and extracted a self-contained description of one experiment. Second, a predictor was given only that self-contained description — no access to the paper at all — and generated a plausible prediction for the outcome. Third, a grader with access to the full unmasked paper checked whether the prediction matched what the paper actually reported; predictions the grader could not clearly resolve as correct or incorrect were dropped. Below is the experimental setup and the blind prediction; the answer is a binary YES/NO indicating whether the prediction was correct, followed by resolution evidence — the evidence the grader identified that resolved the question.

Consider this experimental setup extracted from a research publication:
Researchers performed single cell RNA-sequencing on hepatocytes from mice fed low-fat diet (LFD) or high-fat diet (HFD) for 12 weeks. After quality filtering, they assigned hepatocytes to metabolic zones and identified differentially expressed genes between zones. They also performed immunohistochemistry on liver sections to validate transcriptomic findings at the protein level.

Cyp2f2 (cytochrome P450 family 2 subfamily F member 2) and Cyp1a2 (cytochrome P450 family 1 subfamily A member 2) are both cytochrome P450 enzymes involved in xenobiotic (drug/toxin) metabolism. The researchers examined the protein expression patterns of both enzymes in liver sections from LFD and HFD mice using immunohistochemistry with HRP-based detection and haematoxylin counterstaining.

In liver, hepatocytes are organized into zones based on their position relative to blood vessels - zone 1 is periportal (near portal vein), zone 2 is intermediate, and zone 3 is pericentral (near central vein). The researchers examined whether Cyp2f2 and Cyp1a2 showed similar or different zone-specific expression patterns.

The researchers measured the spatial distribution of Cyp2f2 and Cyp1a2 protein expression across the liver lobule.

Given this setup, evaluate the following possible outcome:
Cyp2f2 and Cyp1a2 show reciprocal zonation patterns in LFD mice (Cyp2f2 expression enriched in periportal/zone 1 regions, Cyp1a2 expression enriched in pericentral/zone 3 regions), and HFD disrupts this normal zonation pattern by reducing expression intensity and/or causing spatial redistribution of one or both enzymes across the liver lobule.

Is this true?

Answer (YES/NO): YES